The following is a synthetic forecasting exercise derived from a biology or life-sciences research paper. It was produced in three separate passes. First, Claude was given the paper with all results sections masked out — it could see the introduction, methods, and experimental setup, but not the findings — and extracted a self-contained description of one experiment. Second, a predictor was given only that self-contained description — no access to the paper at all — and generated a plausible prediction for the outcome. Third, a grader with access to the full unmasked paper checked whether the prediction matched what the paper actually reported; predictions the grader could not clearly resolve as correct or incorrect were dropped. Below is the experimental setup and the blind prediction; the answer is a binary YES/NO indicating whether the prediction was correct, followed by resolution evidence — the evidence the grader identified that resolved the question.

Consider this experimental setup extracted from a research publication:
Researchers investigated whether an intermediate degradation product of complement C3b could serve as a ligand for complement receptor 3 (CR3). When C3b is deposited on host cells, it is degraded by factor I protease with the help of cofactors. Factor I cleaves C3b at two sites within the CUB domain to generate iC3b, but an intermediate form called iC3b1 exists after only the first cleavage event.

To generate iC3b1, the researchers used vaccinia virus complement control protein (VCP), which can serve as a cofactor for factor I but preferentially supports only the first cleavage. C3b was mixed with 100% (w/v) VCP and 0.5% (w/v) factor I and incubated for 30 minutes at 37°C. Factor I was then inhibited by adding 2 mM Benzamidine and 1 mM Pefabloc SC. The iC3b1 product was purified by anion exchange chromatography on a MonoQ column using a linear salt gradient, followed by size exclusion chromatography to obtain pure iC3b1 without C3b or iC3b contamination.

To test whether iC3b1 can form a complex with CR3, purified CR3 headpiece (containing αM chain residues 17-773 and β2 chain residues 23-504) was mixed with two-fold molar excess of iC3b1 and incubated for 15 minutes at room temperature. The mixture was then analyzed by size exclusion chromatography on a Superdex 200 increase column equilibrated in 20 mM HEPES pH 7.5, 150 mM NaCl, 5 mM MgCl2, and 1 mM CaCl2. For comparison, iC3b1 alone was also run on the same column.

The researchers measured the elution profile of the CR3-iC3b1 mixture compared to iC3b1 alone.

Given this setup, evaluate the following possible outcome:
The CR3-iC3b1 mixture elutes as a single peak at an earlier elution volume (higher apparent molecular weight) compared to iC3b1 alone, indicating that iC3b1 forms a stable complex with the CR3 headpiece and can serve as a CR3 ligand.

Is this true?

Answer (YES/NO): YES